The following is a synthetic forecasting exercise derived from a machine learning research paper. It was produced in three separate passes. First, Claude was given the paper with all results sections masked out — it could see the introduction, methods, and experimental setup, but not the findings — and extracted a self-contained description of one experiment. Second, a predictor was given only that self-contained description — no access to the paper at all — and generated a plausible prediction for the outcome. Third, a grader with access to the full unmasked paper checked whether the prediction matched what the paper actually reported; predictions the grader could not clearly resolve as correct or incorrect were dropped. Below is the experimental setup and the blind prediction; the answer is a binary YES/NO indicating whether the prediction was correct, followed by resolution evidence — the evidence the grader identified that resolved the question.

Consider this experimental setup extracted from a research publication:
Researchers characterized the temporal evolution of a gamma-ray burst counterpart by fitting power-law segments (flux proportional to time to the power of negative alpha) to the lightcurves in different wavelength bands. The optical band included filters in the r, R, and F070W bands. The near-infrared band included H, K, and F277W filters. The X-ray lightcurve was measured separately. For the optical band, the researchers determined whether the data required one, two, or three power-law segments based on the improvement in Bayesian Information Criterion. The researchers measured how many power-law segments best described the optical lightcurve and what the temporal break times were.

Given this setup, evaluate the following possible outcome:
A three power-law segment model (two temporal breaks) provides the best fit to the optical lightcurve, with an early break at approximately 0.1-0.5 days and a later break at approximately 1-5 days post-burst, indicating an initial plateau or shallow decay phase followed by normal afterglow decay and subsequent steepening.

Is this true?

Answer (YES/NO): YES